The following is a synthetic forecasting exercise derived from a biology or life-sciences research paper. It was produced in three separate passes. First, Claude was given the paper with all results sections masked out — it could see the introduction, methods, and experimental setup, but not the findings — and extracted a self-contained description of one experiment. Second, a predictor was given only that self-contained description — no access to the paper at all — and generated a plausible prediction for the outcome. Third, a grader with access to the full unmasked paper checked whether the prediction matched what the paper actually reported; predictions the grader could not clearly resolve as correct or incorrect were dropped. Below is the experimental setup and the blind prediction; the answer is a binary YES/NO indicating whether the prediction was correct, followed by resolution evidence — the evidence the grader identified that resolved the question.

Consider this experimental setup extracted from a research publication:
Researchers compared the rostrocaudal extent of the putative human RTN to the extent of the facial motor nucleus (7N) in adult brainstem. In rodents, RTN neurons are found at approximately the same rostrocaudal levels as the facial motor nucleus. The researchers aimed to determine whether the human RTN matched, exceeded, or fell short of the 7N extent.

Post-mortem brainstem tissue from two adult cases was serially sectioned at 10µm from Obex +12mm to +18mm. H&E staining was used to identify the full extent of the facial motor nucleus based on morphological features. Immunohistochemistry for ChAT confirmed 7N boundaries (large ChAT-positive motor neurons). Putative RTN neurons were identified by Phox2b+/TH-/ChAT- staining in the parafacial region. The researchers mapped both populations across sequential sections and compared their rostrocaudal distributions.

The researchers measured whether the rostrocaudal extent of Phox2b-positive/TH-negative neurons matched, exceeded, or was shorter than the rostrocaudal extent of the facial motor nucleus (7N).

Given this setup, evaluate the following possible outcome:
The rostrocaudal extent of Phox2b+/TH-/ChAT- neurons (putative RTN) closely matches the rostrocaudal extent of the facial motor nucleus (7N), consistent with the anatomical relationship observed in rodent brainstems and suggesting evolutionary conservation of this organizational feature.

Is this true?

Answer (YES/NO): YES